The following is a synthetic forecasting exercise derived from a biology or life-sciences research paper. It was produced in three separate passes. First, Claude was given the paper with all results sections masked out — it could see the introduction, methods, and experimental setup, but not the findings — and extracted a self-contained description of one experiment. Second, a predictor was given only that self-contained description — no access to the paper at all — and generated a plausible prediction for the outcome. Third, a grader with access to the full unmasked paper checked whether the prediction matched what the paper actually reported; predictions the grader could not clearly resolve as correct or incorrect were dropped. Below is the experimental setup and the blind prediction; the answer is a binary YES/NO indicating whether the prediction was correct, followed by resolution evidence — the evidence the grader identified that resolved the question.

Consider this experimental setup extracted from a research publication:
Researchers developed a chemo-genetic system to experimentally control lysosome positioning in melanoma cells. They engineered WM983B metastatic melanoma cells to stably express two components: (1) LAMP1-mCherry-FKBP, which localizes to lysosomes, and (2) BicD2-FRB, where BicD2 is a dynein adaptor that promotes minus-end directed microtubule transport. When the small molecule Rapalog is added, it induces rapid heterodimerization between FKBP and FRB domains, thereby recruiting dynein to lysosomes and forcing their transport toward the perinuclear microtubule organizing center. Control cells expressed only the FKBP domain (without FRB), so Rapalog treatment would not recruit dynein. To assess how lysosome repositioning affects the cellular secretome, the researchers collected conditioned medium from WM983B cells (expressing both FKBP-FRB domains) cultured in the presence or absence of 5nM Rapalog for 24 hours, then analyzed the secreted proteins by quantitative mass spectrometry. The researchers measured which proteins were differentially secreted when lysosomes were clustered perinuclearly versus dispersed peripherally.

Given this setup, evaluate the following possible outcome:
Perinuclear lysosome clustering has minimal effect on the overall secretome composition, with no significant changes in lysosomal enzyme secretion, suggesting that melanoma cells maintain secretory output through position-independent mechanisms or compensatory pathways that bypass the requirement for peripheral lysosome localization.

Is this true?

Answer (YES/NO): NO